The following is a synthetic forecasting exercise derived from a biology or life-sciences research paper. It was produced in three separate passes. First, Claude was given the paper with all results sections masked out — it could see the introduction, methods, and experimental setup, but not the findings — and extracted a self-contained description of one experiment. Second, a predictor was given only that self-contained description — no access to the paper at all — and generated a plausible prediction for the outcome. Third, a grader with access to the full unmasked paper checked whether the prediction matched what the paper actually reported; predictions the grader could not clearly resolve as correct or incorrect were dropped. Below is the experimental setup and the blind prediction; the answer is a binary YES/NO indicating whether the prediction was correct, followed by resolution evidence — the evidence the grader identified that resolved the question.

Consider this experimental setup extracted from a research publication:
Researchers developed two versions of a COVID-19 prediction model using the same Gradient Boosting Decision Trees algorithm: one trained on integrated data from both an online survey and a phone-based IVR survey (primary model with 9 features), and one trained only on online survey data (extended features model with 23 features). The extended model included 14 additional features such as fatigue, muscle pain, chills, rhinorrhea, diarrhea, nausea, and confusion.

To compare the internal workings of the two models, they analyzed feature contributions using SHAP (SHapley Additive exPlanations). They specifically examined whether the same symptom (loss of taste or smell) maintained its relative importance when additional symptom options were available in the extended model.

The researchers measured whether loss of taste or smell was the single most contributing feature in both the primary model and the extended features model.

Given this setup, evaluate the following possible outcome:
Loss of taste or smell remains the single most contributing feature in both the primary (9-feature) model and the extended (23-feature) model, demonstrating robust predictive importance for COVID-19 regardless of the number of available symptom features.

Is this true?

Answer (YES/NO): YES